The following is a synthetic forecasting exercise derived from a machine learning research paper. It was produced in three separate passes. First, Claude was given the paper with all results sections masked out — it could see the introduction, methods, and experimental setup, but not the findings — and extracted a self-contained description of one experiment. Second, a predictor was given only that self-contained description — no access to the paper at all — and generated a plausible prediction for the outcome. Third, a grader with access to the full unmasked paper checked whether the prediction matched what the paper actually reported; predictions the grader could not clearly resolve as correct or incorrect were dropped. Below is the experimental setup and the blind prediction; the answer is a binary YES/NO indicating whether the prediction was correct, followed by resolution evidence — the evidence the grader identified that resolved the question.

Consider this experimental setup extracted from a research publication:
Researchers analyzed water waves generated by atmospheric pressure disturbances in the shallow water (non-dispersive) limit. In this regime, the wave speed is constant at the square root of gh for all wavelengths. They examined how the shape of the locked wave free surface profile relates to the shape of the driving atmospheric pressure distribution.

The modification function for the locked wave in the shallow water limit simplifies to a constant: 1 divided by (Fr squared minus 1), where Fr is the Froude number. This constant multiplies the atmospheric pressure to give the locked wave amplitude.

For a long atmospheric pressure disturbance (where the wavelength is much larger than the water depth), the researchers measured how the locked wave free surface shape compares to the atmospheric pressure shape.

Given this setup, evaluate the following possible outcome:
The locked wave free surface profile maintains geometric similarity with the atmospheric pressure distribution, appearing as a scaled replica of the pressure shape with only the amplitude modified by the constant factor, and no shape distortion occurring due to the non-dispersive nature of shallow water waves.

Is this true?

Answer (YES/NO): YES